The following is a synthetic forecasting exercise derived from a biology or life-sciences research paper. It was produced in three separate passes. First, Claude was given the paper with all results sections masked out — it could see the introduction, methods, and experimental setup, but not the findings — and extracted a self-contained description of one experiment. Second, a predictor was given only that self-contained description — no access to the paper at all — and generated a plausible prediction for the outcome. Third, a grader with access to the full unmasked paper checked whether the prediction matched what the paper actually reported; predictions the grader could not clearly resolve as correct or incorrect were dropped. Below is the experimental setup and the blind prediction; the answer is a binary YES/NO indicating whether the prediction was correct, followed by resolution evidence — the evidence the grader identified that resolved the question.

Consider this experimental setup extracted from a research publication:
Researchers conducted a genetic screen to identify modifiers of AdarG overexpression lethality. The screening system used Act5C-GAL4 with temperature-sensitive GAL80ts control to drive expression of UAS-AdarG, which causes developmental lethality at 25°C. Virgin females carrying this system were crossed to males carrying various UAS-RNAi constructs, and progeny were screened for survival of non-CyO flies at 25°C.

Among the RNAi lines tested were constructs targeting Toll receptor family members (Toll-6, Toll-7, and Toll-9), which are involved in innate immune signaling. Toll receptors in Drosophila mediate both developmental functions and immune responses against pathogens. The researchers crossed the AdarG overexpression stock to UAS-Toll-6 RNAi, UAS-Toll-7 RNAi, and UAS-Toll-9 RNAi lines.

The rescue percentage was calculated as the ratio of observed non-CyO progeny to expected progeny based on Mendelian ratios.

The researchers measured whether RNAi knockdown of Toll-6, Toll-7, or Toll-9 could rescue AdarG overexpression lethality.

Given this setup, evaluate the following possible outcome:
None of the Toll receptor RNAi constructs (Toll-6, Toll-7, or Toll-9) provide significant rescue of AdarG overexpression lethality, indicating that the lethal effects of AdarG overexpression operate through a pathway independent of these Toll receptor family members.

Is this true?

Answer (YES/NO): YES